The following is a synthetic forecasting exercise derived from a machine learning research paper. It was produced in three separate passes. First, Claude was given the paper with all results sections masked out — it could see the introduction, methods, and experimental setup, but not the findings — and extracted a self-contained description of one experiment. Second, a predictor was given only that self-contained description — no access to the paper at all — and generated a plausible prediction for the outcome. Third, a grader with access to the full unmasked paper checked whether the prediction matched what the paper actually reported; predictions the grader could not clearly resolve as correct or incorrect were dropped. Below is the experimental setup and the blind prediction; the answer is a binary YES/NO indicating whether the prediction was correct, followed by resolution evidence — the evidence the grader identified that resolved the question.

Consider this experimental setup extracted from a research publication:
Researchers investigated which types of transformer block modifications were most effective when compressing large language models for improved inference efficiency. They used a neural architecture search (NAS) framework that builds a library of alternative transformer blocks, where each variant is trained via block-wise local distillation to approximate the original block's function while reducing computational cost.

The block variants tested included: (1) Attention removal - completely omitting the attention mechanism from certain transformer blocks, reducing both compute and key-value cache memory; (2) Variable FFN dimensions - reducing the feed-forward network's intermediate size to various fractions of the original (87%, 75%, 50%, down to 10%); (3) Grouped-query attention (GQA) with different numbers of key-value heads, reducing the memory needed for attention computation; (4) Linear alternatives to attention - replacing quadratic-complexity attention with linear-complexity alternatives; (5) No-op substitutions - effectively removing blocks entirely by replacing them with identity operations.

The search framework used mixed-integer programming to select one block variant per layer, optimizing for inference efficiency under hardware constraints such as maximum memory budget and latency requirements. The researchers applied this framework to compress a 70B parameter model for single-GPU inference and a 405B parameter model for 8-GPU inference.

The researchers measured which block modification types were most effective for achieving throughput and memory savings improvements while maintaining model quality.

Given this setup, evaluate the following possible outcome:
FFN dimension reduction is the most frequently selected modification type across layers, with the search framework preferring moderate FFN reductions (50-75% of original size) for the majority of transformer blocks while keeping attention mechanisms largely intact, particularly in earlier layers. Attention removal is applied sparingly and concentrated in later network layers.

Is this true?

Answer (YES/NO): NO